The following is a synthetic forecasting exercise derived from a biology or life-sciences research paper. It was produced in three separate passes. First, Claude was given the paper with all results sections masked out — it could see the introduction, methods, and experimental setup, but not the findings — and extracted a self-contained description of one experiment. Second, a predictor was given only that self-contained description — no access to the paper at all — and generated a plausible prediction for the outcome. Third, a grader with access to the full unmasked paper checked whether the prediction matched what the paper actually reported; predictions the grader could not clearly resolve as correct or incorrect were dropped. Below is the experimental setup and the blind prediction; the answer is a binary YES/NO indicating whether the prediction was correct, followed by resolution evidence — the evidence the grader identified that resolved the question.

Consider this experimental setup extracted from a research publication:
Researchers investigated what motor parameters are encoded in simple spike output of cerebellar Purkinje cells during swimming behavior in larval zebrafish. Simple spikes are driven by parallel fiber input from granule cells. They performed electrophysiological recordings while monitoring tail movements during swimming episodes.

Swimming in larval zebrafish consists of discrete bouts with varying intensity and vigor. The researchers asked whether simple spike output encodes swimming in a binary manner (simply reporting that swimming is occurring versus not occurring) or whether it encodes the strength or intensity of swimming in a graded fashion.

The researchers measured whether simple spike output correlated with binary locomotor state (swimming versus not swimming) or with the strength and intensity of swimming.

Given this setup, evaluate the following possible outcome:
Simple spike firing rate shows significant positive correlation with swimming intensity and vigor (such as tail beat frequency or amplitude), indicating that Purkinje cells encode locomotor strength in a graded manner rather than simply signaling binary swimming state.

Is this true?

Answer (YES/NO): YES